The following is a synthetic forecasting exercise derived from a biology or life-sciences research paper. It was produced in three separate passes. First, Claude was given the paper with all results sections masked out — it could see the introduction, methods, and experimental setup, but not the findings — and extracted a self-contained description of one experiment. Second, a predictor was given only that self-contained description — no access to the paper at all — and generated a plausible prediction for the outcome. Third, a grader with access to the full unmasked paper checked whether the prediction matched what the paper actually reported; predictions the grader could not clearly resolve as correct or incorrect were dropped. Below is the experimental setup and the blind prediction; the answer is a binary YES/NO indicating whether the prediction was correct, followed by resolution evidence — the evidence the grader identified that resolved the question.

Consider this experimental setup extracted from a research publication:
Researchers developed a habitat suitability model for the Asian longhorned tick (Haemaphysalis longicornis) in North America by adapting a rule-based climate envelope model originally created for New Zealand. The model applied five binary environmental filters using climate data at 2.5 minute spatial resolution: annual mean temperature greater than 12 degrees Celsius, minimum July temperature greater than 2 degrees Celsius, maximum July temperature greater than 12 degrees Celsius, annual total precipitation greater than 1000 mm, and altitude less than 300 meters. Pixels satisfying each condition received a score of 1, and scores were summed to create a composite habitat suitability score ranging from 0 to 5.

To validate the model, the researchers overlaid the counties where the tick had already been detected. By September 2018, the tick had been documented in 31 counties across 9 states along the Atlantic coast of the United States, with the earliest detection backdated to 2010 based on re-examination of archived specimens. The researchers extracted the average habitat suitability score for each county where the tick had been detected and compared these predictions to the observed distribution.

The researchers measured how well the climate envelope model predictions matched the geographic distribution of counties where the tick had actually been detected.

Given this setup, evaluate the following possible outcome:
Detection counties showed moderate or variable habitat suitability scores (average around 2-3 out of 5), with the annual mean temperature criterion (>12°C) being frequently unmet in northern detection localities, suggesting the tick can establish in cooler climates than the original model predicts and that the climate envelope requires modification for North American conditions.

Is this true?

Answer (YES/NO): NO